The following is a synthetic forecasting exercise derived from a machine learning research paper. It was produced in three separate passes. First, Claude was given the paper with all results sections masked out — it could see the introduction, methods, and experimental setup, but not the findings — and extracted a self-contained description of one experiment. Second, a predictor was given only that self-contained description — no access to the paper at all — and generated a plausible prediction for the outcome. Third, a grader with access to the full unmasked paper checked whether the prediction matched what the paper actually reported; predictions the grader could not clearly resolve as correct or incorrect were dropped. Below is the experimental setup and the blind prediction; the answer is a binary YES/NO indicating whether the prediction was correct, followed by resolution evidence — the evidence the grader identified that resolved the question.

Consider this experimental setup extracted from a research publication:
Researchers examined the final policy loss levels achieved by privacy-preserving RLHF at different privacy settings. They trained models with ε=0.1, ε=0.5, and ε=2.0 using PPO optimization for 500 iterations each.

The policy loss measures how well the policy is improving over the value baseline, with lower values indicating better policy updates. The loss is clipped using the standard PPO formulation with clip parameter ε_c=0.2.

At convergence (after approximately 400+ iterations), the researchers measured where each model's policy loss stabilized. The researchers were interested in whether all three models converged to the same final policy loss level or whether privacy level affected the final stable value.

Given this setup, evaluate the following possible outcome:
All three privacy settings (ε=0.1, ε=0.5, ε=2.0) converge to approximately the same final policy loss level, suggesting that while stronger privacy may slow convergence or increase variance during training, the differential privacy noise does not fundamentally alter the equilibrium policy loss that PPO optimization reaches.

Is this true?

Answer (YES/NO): NO